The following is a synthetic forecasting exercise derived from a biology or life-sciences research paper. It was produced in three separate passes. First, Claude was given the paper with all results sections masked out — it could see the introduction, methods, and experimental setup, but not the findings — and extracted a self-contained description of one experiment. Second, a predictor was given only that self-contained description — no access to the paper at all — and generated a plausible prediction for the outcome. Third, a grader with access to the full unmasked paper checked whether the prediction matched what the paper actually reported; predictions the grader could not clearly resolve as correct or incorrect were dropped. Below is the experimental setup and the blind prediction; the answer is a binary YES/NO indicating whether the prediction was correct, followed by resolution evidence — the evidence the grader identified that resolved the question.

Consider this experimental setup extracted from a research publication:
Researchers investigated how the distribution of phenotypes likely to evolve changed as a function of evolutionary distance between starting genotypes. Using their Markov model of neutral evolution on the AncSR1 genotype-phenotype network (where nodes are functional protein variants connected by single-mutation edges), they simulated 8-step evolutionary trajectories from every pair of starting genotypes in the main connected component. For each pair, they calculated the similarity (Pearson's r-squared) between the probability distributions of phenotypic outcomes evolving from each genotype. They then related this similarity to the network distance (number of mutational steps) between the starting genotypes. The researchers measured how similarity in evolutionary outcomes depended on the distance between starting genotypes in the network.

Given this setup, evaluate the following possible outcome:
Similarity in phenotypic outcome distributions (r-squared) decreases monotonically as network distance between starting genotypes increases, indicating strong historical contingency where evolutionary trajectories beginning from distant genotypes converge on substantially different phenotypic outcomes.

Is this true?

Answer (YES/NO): YES